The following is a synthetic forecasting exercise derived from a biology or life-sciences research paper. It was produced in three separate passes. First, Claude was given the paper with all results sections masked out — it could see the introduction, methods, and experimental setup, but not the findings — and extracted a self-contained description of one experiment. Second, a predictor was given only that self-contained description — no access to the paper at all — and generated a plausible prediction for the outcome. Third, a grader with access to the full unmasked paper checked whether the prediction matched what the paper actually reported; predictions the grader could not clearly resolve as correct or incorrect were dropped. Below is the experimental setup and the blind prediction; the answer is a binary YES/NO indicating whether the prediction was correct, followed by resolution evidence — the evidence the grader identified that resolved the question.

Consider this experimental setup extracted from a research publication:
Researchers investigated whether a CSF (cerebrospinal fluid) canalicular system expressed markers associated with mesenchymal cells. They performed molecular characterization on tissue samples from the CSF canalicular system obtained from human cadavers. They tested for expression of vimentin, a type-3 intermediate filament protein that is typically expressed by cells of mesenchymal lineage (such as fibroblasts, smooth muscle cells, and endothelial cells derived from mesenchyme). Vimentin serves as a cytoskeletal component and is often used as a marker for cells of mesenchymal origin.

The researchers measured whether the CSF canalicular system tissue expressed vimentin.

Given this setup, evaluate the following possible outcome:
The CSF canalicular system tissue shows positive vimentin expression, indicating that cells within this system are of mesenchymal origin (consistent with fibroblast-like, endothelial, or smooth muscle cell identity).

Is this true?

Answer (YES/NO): YES